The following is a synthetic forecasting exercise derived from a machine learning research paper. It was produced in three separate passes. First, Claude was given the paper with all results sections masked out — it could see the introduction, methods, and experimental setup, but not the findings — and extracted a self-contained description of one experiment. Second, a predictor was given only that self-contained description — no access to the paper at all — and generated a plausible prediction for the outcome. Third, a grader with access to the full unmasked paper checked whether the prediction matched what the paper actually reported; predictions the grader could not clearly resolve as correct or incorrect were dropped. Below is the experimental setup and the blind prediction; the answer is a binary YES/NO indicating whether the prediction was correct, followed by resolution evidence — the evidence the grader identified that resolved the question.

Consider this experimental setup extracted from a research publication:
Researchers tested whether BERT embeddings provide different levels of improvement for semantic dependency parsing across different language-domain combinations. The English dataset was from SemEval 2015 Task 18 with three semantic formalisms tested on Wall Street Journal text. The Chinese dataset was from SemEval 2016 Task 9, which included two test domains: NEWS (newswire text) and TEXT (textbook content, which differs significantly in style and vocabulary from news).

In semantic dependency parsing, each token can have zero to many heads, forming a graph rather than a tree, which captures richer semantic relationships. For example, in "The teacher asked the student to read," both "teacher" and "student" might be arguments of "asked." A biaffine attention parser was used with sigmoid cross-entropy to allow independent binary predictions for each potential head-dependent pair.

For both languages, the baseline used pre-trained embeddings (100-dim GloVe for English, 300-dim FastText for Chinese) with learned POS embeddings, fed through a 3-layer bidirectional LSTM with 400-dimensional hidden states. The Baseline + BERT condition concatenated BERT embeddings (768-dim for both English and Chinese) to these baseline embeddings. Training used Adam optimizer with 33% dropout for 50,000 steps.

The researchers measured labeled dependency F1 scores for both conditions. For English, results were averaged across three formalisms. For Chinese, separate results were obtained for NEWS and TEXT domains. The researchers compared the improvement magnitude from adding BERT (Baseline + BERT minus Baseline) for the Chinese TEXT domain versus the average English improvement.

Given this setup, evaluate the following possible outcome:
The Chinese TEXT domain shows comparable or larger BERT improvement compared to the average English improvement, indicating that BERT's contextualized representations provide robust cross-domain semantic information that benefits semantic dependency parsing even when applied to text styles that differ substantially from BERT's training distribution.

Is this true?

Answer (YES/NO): YES